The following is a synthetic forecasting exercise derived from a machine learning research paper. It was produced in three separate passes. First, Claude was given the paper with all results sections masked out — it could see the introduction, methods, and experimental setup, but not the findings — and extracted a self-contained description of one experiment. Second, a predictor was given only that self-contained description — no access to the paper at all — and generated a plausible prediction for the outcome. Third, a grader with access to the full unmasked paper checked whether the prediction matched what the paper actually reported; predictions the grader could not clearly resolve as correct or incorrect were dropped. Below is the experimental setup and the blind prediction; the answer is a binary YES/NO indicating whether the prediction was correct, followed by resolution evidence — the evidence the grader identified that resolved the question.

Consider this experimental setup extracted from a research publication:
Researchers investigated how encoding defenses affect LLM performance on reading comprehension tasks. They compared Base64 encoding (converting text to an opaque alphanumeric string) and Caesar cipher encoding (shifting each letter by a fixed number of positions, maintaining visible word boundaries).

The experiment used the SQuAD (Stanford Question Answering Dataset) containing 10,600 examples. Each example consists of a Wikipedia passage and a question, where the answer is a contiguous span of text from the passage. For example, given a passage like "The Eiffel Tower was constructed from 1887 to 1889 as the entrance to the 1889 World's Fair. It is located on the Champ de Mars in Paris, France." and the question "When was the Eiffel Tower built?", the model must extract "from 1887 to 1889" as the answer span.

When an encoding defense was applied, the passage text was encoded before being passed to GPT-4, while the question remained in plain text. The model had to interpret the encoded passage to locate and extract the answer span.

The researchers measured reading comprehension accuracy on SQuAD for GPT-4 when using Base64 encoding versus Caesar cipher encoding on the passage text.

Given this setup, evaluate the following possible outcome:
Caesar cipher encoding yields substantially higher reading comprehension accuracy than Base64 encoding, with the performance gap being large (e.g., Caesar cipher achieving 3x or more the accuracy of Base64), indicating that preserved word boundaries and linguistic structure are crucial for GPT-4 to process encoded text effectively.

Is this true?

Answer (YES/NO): NO